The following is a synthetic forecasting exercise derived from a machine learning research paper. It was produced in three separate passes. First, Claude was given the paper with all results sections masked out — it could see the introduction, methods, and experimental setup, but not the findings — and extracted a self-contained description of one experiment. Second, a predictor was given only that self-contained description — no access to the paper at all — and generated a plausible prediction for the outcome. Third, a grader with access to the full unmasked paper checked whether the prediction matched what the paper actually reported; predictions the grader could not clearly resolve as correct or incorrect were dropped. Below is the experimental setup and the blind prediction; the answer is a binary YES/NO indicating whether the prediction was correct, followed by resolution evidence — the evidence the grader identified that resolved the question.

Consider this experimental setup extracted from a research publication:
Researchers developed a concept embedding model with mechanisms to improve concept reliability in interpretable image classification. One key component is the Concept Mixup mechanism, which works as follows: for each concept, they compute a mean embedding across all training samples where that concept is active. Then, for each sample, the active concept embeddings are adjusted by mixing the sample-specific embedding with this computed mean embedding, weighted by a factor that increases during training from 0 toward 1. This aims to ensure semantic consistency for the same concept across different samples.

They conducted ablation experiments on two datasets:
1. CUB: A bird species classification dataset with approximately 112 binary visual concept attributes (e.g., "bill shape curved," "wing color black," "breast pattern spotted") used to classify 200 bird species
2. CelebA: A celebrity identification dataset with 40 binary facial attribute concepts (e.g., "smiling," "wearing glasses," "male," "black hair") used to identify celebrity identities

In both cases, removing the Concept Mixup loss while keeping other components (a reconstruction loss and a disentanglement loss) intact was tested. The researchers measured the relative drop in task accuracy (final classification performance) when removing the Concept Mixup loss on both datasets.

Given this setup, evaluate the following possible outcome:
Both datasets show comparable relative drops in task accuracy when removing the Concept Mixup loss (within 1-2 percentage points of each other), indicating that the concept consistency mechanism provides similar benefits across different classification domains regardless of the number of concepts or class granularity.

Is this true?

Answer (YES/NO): NO